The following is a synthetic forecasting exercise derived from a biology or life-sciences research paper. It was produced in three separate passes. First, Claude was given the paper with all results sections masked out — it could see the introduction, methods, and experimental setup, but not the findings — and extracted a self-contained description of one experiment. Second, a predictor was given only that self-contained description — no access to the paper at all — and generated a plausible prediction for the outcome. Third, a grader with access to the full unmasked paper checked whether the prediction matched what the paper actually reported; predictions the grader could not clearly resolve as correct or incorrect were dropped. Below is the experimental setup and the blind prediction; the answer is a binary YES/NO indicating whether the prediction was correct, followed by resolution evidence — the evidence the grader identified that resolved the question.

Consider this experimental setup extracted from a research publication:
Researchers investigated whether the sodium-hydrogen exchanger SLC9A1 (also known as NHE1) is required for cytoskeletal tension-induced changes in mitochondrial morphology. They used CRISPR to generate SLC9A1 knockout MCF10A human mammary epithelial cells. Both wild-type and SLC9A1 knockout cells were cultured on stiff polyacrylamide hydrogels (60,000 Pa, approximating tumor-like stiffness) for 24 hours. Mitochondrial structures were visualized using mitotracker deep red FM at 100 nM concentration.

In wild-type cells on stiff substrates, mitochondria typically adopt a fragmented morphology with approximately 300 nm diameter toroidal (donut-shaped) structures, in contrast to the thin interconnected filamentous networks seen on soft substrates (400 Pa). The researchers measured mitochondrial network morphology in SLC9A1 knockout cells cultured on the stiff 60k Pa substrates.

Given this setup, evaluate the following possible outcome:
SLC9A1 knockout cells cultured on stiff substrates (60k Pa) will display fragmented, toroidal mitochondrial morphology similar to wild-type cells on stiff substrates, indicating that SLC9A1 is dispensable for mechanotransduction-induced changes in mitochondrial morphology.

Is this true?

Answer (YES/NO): NO